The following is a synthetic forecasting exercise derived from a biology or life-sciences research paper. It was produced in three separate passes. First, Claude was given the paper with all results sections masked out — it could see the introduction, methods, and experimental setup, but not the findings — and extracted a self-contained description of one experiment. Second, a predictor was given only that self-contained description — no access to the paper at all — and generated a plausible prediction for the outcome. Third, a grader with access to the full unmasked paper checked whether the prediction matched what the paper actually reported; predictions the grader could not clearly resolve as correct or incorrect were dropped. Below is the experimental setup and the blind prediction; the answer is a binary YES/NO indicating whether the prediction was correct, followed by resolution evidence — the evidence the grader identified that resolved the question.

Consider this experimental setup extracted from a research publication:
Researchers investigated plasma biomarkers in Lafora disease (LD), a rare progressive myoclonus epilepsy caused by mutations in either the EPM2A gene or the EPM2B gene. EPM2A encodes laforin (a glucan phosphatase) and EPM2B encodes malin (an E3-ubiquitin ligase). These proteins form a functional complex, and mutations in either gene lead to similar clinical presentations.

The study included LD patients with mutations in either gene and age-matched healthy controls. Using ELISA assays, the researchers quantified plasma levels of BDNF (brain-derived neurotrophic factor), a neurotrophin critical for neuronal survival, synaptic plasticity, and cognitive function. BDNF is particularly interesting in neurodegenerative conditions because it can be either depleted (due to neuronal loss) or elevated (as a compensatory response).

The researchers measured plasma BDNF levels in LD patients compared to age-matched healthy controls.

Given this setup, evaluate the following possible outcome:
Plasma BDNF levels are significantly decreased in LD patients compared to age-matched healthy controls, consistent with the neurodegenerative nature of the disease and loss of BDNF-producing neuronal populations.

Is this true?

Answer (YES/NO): YES